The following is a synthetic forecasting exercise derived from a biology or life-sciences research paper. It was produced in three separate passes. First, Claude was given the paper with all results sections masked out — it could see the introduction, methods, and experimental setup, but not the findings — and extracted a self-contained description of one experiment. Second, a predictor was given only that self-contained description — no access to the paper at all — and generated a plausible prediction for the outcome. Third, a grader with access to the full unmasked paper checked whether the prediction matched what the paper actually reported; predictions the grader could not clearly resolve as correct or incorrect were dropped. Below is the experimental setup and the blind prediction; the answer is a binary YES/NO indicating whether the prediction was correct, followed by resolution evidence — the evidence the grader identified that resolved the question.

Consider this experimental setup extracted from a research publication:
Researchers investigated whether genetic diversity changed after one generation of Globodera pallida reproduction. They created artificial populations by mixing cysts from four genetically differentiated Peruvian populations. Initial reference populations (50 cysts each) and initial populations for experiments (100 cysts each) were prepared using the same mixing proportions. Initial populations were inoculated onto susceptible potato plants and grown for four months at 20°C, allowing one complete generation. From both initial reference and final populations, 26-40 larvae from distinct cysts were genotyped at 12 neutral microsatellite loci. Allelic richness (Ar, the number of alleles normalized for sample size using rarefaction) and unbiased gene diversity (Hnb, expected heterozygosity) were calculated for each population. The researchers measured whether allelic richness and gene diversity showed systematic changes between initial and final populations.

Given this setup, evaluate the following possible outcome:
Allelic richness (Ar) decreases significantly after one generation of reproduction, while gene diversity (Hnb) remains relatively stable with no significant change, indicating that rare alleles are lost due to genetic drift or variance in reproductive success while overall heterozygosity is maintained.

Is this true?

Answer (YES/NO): NO